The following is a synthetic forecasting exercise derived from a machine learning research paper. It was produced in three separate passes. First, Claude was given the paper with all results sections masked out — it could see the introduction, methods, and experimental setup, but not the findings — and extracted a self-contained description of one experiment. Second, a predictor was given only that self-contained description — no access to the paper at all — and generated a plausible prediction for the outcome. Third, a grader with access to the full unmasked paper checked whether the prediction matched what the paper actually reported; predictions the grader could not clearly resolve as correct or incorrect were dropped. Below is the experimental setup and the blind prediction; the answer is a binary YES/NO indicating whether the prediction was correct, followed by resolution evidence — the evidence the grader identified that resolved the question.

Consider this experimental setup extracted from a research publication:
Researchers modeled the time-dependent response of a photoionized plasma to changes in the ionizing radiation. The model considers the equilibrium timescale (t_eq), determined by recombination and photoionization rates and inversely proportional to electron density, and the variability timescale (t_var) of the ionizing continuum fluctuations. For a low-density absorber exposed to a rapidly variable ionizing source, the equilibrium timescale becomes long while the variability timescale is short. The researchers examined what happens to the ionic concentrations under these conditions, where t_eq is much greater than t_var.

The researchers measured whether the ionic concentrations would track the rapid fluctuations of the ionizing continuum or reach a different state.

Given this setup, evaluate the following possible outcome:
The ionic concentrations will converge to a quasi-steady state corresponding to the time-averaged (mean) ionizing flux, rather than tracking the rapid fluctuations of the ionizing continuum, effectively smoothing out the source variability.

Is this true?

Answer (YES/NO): NO